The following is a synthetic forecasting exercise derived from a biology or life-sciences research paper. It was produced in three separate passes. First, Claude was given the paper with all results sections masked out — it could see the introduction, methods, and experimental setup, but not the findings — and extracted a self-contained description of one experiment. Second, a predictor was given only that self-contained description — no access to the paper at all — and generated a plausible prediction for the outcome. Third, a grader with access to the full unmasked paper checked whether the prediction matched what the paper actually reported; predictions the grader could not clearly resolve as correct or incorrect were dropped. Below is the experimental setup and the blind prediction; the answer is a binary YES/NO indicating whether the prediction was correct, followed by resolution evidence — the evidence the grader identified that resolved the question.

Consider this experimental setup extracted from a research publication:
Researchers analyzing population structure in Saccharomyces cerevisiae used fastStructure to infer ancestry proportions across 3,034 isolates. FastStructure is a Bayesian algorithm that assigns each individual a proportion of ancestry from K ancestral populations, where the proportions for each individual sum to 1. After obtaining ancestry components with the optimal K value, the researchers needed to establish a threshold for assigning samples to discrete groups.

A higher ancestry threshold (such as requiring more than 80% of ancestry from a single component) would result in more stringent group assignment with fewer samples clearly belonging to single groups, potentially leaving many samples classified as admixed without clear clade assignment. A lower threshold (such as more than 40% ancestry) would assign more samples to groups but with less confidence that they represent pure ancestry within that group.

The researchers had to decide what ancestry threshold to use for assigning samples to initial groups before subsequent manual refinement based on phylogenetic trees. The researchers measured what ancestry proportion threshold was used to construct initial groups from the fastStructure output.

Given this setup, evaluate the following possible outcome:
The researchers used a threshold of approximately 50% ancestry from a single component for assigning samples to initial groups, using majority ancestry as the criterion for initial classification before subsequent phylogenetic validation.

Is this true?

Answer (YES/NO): NO